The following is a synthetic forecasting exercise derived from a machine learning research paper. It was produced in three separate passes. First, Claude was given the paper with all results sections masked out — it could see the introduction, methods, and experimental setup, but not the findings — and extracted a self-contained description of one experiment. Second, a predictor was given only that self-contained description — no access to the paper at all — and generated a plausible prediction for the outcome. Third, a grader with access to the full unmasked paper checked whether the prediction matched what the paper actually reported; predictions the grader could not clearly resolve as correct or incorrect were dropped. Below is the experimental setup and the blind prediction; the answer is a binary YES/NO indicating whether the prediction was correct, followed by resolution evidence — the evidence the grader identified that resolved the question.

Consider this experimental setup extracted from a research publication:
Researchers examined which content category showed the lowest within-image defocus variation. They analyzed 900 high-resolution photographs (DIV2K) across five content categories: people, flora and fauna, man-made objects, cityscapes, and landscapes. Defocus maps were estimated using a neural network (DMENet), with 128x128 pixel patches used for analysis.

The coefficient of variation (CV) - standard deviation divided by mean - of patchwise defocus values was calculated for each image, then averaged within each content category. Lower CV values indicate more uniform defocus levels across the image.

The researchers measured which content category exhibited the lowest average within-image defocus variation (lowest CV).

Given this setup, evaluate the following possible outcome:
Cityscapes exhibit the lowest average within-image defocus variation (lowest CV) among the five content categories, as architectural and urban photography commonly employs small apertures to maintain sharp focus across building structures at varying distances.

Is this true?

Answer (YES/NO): NO